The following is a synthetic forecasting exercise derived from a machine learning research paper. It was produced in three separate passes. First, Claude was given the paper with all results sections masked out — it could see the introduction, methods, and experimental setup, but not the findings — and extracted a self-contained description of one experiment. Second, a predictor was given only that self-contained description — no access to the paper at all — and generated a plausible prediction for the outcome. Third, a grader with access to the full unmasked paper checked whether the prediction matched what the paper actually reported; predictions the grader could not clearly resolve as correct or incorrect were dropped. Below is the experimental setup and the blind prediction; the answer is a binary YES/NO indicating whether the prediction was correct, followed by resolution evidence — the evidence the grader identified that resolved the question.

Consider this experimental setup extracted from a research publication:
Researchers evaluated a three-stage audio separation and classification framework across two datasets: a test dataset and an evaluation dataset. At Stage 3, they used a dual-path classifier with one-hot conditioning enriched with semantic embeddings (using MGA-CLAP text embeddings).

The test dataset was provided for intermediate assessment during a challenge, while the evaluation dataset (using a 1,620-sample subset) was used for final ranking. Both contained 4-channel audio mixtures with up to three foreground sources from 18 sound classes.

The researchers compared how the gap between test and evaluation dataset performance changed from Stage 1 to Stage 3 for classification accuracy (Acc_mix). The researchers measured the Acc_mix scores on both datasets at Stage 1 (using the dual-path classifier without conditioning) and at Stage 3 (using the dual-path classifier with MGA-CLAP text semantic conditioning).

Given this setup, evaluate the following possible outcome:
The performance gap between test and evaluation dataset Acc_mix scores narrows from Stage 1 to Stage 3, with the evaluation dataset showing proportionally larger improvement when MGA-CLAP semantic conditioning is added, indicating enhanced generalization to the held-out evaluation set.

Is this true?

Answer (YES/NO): YES